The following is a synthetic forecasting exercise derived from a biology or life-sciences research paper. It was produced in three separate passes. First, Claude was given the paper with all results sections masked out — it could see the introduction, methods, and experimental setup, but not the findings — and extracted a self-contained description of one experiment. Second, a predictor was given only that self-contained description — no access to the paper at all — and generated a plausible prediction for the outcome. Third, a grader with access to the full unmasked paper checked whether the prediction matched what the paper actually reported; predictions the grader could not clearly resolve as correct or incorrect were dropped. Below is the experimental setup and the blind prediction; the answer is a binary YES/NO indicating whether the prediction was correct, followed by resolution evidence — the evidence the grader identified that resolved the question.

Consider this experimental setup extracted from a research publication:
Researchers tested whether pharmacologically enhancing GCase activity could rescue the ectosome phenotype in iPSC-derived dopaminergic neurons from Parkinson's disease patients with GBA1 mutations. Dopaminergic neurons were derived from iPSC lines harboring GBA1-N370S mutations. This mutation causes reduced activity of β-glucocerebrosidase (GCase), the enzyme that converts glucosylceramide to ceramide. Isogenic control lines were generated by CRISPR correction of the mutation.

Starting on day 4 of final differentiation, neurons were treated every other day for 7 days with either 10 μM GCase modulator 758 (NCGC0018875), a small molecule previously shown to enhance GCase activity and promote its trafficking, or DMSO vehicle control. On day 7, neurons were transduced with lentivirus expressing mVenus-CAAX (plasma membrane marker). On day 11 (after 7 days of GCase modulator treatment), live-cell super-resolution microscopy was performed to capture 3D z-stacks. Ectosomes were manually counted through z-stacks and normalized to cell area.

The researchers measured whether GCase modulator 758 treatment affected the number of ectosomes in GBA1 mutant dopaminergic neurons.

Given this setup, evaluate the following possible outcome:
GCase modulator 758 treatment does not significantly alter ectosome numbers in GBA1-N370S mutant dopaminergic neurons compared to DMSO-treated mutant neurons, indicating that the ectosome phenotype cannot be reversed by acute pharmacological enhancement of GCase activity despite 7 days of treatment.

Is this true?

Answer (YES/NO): NO